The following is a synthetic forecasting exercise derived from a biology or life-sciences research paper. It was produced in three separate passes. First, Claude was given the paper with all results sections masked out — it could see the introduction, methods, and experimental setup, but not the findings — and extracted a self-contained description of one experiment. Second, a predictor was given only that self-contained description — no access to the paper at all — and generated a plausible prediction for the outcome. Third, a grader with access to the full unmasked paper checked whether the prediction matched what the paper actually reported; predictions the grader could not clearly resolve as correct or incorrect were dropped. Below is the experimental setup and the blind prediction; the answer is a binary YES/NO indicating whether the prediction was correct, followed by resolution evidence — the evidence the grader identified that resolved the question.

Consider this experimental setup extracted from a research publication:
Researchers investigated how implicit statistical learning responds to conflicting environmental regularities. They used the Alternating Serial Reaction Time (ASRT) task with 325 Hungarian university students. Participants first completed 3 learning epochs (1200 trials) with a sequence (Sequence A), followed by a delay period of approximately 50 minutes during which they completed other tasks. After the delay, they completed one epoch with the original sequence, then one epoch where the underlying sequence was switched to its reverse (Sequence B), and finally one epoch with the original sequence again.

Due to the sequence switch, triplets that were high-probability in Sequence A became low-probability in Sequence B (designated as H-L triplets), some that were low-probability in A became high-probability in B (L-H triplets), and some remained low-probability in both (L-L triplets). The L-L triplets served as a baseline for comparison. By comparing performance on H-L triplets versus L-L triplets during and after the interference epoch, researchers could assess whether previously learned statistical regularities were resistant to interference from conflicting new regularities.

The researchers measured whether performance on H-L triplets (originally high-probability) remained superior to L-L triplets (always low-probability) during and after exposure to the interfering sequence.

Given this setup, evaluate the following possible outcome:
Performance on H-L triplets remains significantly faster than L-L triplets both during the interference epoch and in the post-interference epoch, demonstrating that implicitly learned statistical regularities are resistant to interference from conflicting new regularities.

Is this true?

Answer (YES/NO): YES